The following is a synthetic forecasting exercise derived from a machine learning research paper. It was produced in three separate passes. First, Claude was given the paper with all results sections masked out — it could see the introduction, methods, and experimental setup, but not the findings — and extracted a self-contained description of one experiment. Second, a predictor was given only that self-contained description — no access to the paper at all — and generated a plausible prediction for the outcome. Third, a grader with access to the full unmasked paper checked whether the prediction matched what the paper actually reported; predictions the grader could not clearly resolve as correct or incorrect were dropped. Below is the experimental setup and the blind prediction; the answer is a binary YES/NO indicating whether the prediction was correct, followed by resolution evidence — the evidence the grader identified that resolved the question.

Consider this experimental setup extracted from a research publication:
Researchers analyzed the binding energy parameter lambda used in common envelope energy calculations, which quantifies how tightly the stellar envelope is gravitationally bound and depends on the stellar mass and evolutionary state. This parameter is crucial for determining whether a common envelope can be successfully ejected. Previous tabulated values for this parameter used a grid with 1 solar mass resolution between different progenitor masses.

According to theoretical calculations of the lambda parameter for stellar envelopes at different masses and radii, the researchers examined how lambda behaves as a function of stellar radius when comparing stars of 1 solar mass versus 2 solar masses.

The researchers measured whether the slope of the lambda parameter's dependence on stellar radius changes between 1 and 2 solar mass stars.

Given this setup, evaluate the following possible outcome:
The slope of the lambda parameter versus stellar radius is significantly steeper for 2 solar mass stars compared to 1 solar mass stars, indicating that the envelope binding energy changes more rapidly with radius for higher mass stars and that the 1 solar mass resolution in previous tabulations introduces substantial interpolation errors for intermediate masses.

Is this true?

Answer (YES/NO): NO